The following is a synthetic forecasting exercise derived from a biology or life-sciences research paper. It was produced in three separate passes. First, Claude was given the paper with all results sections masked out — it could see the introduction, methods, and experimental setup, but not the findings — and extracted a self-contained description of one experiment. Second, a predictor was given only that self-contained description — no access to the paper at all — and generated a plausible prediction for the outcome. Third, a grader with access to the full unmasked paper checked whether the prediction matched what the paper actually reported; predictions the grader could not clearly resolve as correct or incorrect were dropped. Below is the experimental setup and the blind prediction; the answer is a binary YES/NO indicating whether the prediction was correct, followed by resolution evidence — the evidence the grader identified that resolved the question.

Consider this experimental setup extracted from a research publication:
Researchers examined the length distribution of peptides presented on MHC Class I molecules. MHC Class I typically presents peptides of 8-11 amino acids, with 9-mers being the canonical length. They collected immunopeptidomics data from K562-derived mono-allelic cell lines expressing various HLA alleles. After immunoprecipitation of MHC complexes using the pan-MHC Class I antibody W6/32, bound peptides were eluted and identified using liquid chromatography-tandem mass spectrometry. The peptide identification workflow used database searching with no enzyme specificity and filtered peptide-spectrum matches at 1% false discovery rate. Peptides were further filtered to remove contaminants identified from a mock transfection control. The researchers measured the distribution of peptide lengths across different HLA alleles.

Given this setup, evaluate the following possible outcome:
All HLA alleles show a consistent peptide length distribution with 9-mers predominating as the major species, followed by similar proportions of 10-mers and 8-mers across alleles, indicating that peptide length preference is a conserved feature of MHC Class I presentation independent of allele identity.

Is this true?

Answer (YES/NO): NO